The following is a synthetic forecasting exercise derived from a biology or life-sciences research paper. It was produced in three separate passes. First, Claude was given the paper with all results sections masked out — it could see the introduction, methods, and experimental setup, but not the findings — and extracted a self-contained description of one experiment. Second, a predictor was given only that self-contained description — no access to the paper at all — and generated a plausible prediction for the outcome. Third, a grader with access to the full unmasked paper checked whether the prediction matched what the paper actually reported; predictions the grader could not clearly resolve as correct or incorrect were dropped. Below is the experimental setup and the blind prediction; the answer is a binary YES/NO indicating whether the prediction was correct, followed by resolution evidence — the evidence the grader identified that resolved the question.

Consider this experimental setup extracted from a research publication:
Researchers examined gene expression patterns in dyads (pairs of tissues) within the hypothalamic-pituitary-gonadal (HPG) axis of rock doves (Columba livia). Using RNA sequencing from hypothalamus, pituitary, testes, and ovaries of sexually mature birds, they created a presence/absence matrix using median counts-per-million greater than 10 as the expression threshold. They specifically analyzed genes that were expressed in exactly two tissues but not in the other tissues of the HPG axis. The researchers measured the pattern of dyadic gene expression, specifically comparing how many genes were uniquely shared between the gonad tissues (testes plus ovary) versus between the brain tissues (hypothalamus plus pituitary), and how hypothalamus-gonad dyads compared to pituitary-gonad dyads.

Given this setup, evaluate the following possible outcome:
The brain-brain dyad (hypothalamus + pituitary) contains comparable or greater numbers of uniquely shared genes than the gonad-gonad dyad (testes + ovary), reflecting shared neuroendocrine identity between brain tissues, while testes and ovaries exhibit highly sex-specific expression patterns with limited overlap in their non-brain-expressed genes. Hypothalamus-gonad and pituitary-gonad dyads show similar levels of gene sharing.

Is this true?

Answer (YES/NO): NO